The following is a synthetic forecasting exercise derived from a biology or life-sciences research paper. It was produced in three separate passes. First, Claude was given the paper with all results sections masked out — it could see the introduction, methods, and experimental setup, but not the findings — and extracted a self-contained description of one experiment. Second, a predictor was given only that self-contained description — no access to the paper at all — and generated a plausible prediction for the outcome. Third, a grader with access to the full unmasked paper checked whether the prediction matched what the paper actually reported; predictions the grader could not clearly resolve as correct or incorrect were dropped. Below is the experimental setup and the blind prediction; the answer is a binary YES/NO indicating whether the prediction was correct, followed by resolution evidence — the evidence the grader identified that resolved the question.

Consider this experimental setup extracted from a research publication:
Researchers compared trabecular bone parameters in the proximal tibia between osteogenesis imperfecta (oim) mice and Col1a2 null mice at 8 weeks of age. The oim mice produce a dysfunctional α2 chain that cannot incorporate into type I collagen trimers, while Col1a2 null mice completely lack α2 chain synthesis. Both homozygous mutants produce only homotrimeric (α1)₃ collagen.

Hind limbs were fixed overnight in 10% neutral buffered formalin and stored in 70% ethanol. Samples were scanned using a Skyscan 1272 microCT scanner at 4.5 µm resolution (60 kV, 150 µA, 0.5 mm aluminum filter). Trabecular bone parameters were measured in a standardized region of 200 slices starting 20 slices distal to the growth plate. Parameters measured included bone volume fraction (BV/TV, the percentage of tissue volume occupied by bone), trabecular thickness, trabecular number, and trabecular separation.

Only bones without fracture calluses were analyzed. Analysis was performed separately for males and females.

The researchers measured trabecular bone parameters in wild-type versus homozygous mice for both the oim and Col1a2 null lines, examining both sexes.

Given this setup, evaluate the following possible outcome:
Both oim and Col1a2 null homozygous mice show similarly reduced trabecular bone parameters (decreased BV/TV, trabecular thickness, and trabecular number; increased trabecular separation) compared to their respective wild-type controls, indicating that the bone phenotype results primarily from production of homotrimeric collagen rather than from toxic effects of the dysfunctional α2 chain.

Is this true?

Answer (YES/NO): NO